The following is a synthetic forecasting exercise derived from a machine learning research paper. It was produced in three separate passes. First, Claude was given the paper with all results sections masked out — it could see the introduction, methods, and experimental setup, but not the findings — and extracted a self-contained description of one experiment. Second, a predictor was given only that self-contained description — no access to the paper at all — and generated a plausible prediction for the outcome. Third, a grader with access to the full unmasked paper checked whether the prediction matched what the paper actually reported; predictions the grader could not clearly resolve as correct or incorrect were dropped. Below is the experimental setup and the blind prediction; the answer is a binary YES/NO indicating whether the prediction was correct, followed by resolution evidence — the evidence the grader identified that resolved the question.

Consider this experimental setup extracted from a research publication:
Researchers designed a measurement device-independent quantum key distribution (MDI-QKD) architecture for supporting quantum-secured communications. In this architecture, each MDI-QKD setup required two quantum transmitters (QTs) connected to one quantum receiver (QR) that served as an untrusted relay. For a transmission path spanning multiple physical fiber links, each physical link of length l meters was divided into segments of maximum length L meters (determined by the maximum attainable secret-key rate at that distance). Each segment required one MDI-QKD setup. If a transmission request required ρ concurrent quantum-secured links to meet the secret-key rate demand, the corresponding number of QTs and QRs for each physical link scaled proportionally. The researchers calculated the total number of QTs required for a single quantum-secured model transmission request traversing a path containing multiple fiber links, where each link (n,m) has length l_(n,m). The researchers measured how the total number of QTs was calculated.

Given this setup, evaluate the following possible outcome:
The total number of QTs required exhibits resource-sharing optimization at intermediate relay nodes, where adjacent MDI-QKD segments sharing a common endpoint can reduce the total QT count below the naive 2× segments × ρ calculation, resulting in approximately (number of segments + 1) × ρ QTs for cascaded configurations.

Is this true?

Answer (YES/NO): NO